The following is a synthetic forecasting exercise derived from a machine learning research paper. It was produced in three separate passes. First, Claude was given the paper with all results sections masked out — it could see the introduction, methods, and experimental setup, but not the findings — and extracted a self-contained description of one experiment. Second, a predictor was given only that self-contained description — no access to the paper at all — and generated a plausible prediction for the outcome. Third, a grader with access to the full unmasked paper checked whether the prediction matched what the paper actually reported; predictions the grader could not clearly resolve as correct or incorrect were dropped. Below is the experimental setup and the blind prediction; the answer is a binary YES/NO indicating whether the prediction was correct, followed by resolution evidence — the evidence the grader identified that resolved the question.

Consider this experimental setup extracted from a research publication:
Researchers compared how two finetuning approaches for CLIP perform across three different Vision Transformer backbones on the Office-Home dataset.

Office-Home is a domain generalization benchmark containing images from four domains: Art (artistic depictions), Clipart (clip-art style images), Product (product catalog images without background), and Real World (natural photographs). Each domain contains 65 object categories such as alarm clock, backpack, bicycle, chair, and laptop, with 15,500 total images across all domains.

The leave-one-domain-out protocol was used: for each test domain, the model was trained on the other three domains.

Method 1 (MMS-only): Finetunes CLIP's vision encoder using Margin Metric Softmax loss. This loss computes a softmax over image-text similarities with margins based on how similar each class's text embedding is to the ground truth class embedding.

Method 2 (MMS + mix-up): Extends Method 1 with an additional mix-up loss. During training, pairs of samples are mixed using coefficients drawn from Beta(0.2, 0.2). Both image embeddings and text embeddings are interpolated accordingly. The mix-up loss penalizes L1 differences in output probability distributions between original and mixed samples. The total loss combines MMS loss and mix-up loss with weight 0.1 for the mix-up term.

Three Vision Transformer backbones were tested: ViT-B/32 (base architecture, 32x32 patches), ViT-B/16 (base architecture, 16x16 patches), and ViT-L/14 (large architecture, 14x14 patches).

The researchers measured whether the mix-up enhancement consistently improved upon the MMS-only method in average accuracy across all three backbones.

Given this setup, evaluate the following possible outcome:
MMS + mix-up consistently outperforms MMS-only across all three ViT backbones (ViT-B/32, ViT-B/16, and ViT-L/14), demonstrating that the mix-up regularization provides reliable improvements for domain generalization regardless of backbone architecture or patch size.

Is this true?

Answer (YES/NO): NO